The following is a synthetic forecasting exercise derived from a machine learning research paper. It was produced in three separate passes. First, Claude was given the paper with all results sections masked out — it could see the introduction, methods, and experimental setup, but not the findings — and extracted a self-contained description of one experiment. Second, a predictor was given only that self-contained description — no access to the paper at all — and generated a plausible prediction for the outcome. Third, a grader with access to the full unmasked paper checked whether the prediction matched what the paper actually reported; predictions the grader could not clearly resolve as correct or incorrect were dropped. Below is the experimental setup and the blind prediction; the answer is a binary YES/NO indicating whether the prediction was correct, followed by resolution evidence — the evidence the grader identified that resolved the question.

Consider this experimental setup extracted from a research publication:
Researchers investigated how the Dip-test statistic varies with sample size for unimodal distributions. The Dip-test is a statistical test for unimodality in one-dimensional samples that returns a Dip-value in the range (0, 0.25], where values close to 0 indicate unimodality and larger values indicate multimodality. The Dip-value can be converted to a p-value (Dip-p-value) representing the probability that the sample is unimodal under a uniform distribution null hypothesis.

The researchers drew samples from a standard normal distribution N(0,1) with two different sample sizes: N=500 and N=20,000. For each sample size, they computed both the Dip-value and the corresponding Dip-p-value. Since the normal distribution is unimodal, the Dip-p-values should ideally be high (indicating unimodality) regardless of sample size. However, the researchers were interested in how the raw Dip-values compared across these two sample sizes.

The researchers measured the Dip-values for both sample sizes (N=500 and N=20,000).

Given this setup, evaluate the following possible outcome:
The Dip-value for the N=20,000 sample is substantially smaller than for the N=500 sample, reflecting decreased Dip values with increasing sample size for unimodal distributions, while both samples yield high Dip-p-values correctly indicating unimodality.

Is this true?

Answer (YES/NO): YES